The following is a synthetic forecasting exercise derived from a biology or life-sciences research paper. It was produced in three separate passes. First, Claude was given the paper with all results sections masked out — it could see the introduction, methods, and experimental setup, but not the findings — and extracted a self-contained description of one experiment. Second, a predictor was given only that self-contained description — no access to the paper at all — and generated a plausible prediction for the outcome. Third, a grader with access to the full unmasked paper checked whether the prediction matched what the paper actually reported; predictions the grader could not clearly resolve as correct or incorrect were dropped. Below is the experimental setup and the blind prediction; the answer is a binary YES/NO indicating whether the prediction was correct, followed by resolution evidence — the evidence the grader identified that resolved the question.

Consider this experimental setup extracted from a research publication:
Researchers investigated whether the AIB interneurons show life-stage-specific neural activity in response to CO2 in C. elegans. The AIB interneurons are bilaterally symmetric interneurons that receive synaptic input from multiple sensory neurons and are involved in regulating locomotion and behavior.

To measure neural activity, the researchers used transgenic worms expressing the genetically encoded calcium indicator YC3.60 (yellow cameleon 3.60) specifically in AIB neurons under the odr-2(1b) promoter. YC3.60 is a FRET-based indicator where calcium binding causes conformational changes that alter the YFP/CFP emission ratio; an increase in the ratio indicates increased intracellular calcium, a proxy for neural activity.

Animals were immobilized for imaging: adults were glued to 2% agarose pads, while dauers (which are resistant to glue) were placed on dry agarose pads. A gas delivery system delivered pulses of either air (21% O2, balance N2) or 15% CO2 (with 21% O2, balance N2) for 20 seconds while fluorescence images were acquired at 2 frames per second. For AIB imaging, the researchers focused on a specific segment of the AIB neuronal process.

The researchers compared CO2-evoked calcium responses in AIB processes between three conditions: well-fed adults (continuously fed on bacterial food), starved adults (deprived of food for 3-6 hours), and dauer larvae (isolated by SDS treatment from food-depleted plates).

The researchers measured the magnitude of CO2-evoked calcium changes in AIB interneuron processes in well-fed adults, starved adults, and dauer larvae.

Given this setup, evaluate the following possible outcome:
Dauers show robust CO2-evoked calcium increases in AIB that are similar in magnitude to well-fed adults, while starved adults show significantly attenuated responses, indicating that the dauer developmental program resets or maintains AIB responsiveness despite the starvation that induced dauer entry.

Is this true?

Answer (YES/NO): NO